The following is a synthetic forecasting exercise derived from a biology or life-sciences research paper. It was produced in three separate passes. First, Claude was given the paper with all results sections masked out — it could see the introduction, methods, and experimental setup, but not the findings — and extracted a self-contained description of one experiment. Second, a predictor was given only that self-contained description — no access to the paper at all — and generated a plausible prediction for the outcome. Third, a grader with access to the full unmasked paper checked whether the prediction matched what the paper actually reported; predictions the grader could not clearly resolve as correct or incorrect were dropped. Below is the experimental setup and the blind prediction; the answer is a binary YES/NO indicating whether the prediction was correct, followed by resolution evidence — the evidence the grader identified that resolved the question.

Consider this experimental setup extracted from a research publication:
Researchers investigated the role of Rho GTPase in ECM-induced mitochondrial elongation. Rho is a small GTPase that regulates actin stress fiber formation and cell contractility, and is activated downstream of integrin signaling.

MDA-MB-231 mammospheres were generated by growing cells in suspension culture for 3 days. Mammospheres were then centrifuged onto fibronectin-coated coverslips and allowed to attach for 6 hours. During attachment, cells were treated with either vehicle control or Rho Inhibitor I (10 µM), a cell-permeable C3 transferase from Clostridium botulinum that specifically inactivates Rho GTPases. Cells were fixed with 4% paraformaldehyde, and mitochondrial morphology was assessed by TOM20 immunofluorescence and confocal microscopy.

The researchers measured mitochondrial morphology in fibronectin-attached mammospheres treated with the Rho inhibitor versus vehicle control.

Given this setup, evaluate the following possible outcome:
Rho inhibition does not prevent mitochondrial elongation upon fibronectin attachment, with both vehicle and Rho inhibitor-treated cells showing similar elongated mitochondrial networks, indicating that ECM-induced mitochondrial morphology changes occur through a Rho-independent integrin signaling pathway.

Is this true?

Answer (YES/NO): YES